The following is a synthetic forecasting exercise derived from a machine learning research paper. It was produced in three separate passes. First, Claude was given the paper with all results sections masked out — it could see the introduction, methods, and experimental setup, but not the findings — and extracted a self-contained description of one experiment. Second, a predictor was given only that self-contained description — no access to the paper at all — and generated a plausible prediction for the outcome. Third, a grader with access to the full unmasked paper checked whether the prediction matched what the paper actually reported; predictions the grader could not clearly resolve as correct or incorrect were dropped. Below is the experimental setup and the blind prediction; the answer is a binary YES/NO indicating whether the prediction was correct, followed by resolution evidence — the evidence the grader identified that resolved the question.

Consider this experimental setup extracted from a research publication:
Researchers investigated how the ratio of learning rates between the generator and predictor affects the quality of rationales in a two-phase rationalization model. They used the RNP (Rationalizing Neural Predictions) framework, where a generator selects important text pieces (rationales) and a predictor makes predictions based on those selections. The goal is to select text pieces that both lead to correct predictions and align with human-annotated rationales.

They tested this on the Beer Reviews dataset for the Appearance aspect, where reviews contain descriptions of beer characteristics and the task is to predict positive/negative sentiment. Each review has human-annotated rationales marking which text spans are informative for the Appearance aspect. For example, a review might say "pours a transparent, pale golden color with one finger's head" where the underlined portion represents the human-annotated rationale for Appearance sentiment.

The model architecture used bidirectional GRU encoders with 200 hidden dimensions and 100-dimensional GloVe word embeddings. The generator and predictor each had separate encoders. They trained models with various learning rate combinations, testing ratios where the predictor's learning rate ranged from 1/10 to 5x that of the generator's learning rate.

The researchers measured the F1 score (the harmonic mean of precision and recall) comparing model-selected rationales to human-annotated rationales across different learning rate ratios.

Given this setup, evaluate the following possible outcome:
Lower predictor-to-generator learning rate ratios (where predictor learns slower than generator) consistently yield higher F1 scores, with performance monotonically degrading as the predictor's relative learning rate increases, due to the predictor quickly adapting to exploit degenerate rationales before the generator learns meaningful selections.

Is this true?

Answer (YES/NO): NO